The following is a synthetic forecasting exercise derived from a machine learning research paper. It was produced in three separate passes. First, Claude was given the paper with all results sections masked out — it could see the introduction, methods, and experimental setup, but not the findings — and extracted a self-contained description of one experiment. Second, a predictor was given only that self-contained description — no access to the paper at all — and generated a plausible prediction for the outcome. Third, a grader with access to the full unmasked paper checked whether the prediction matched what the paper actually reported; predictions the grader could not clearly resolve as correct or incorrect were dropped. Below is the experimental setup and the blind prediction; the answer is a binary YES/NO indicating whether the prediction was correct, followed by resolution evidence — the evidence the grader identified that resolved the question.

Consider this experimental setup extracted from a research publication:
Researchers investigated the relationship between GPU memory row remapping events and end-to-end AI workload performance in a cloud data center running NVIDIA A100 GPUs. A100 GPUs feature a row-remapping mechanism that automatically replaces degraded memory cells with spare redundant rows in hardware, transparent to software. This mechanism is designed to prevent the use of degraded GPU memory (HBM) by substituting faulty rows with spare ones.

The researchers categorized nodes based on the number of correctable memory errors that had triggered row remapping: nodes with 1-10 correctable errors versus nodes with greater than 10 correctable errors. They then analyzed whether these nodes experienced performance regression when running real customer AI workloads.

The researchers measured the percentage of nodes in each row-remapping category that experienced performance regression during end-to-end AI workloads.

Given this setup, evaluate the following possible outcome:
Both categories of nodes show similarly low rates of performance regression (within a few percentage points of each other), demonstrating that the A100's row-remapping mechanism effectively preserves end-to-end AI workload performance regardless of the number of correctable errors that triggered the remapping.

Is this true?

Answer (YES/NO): NO